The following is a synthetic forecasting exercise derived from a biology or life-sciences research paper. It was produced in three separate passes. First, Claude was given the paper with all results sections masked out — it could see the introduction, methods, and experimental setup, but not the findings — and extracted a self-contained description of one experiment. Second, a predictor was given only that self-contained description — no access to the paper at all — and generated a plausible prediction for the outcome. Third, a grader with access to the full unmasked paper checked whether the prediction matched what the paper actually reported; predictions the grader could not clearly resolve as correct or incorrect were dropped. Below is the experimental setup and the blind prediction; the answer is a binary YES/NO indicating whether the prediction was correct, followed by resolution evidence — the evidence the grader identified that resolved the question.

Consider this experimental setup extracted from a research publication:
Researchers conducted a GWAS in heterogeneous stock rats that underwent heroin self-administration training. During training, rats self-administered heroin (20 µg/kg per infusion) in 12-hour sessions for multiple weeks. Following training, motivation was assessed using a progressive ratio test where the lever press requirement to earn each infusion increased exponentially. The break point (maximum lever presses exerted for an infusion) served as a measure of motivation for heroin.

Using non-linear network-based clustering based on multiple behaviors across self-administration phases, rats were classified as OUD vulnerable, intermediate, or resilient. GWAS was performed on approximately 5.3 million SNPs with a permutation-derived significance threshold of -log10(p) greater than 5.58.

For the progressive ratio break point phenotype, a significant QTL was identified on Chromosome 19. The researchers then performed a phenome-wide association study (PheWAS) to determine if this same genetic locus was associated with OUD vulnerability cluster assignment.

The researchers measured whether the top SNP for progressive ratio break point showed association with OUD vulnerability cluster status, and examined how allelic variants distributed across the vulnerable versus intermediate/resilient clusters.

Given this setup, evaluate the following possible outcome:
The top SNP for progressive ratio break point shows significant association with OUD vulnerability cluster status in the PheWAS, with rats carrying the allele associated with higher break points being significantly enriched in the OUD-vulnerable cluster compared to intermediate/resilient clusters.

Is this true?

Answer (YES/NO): NO